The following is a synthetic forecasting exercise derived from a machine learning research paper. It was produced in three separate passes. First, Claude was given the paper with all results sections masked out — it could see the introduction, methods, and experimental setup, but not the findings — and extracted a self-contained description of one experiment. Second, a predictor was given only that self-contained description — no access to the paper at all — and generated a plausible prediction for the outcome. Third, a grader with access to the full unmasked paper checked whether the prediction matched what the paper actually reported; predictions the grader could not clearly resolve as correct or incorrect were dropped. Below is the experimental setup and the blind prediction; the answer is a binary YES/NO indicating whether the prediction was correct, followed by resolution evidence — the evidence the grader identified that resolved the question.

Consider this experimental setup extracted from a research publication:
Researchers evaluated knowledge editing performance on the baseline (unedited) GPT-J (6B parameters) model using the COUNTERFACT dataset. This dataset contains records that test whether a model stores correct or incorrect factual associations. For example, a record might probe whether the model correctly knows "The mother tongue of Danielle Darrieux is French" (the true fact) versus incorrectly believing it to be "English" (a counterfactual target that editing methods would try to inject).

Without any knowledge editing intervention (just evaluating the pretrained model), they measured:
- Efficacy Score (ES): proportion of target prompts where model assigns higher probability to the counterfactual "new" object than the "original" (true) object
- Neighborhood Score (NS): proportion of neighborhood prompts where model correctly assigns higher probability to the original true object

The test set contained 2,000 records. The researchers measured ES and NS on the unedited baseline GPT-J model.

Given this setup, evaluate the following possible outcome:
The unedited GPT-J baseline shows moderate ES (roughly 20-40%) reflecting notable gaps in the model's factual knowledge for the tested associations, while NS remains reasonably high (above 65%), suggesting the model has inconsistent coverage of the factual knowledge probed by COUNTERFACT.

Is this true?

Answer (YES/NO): NO